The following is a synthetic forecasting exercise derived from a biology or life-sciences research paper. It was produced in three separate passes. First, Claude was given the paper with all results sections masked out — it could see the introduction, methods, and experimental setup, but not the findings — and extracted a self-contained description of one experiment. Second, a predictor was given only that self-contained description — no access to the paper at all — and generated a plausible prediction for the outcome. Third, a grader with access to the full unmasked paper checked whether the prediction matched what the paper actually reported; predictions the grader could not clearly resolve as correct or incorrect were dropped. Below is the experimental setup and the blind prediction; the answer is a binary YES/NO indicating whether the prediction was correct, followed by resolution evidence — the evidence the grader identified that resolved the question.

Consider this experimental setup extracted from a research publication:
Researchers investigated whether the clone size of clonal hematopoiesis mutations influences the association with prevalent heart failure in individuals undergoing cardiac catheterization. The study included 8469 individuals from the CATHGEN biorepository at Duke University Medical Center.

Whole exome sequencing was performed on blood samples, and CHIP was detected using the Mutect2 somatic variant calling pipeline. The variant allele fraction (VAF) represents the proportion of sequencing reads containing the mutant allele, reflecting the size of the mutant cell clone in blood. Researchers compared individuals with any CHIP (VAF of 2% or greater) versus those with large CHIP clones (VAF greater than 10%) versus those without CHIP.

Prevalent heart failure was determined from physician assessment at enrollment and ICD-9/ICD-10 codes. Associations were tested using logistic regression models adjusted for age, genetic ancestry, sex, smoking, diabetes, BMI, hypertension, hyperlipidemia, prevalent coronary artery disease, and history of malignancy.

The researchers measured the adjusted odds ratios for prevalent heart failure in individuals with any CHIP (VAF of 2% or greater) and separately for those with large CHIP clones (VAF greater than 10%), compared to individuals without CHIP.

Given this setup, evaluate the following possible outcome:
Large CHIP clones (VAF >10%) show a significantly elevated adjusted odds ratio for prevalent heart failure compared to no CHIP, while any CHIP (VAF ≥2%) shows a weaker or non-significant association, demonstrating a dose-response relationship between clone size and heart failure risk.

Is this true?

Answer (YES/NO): NO